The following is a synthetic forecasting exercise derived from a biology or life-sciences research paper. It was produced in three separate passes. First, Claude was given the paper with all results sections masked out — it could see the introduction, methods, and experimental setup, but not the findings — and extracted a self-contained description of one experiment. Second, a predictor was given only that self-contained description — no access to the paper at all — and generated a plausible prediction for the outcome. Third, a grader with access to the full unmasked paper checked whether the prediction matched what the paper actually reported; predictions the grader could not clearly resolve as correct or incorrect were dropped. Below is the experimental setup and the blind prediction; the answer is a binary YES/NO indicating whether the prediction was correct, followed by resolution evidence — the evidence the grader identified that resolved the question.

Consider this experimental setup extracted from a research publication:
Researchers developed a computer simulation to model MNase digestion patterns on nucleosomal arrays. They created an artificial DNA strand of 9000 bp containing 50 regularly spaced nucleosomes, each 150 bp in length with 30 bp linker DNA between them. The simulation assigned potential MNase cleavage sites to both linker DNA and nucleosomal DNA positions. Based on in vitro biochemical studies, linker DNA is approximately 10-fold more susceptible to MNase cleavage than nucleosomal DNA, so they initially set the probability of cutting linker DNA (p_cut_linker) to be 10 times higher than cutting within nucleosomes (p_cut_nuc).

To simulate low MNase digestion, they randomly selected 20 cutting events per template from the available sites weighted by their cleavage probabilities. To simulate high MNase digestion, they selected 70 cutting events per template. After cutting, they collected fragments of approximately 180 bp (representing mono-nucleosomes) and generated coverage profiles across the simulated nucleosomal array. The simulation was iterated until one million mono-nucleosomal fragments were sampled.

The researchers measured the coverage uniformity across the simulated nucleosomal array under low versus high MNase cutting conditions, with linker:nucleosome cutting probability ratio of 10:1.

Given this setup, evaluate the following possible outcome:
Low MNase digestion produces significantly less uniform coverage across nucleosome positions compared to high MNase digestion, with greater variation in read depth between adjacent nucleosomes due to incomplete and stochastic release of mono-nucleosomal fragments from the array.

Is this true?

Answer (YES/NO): NO